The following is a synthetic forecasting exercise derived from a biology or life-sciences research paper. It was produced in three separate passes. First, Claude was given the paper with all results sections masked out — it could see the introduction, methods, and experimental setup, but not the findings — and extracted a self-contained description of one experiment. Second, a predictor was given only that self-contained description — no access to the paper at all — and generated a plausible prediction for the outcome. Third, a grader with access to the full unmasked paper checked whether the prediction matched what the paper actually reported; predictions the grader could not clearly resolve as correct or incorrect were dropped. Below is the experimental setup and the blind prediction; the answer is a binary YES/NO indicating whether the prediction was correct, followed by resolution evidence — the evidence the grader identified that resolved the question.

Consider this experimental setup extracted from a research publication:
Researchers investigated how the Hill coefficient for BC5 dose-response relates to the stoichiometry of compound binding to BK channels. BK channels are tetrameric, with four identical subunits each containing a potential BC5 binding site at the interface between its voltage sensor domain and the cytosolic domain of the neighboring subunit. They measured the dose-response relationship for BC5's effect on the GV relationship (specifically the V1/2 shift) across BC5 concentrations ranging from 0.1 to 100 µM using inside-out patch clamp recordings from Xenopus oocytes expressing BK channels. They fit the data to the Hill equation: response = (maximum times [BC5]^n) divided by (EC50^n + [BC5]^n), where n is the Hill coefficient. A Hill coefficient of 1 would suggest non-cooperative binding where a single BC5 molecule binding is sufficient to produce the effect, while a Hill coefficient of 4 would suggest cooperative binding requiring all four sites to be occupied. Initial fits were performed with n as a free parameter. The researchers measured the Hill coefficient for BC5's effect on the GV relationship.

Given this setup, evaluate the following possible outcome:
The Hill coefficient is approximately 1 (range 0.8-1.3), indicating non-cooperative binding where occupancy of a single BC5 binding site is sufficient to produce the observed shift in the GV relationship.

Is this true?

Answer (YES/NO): YES